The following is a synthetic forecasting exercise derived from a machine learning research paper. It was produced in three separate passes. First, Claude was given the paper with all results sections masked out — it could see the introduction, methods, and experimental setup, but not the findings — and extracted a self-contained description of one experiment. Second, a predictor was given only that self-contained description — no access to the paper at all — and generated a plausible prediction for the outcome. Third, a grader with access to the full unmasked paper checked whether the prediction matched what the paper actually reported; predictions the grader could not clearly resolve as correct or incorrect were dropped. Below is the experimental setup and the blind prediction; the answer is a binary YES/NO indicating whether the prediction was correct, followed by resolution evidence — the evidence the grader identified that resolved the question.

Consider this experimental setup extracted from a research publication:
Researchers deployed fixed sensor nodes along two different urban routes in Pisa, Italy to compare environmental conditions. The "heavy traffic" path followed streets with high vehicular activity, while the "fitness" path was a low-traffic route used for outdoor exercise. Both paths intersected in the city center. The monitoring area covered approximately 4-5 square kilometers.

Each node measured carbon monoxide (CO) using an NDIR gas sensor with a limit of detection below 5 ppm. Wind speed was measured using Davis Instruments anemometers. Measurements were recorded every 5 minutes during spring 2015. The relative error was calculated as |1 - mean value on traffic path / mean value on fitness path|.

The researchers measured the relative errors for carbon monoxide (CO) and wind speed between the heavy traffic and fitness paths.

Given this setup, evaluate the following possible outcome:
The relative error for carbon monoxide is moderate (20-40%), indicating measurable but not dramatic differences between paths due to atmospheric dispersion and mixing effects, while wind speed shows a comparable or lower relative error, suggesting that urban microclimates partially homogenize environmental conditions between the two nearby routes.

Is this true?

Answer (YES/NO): NO